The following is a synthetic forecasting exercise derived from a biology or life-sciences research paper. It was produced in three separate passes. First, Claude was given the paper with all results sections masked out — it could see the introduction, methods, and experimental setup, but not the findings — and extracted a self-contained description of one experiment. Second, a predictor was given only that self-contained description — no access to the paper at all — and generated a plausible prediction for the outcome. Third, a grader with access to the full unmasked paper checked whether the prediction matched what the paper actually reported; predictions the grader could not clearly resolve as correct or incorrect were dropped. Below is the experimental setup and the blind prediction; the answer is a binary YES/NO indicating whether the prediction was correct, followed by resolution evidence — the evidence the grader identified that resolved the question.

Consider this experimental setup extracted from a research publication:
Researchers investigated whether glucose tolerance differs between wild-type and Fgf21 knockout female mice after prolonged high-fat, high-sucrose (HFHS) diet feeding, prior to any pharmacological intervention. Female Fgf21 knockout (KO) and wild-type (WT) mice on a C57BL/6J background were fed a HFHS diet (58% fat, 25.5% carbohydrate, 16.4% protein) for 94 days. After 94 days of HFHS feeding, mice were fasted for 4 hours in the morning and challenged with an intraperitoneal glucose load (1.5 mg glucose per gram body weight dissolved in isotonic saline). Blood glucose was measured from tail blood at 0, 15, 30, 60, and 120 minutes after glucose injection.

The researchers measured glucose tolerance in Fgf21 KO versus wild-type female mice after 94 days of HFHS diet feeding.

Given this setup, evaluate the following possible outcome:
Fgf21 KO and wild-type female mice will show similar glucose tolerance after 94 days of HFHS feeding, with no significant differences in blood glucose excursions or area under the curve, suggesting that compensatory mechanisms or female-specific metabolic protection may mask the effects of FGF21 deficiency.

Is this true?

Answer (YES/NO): YES